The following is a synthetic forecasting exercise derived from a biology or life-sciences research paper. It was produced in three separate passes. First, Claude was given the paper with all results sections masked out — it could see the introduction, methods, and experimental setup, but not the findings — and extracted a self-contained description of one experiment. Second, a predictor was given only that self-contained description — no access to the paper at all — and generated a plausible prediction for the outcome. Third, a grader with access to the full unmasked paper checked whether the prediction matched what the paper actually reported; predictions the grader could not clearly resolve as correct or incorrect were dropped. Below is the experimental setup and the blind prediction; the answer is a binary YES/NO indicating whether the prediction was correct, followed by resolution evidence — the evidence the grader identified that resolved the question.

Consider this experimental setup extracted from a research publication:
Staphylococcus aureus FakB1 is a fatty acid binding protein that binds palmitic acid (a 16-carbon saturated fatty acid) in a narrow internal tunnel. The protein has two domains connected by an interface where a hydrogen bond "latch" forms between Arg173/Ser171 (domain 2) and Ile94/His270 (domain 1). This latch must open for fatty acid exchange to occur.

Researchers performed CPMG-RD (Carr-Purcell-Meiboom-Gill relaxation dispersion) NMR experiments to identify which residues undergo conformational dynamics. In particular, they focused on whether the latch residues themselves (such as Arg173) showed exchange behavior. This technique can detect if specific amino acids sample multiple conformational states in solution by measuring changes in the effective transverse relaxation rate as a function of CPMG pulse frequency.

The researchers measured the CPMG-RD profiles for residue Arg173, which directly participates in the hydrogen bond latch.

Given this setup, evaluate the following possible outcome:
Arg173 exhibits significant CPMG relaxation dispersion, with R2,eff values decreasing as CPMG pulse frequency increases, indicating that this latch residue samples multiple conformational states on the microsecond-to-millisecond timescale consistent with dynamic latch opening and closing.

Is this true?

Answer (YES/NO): YES